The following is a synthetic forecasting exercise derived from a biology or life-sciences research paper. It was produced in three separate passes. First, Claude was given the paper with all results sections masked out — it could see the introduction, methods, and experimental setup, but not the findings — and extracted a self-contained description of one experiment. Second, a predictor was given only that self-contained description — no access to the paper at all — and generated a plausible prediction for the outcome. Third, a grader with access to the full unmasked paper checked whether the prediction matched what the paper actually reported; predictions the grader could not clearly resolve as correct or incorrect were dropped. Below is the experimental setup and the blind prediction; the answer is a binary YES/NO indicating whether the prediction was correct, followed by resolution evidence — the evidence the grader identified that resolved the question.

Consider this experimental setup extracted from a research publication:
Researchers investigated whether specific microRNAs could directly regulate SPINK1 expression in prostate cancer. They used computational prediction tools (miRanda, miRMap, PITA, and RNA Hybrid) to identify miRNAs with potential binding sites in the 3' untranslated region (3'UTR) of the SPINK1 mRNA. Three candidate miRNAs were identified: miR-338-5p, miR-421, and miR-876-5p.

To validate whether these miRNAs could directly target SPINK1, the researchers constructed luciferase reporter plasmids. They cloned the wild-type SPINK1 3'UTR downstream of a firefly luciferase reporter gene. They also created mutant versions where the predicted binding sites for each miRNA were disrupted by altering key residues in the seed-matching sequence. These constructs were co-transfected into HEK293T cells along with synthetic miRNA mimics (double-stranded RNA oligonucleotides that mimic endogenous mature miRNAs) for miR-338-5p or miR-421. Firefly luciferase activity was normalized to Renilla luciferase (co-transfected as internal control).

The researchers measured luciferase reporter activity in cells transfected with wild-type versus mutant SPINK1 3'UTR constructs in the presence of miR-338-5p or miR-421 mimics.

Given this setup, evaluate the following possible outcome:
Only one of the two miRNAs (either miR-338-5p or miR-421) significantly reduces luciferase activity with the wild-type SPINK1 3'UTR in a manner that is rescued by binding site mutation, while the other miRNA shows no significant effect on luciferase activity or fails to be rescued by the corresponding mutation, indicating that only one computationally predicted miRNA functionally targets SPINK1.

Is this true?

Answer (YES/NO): NO